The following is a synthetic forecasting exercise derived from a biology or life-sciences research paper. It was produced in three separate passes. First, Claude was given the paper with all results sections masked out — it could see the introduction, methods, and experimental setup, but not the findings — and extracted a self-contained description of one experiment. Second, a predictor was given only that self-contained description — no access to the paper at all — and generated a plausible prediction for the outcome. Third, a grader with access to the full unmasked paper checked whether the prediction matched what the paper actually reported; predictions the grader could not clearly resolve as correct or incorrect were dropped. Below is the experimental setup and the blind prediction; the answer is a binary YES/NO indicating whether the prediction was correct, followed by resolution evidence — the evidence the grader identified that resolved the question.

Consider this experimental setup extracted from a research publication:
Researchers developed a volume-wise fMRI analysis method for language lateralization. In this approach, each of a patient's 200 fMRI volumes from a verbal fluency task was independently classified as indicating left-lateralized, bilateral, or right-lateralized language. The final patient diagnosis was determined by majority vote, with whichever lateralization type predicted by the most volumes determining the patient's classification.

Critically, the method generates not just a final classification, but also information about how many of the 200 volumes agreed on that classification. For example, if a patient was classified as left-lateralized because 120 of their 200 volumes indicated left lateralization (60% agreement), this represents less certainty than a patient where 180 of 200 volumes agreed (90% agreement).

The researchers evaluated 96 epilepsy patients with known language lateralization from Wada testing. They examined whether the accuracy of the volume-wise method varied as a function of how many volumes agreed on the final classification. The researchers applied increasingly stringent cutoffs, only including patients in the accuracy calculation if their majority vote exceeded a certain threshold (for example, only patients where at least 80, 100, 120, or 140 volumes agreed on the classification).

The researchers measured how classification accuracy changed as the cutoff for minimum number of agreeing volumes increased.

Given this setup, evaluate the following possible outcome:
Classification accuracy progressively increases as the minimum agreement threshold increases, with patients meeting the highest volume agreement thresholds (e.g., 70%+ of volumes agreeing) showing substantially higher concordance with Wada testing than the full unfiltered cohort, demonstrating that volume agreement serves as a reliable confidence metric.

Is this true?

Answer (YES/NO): YES